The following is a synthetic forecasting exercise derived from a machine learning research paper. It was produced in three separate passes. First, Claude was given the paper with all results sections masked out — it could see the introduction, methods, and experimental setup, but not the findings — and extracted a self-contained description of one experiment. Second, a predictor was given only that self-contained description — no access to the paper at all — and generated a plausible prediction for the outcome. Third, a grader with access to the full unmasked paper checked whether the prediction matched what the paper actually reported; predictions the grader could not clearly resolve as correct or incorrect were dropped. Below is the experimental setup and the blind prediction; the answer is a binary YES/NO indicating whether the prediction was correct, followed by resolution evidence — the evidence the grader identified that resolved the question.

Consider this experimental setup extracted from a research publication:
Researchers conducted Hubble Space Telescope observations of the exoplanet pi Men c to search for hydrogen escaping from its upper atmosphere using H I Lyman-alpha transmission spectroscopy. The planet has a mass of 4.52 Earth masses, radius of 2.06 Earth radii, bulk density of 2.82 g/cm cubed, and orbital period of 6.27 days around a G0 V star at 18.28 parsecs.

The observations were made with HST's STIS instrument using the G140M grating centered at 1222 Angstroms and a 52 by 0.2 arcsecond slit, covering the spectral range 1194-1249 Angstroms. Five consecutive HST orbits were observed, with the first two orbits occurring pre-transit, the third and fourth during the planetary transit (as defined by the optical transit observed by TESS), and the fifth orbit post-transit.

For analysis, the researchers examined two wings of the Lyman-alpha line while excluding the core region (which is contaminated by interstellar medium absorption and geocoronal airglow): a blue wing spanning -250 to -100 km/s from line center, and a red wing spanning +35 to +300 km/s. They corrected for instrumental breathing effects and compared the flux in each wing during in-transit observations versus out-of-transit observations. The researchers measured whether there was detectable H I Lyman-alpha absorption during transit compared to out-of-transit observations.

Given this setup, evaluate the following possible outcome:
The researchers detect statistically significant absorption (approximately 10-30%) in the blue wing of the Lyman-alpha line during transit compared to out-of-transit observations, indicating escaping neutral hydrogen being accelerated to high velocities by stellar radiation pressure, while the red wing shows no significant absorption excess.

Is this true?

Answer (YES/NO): NO